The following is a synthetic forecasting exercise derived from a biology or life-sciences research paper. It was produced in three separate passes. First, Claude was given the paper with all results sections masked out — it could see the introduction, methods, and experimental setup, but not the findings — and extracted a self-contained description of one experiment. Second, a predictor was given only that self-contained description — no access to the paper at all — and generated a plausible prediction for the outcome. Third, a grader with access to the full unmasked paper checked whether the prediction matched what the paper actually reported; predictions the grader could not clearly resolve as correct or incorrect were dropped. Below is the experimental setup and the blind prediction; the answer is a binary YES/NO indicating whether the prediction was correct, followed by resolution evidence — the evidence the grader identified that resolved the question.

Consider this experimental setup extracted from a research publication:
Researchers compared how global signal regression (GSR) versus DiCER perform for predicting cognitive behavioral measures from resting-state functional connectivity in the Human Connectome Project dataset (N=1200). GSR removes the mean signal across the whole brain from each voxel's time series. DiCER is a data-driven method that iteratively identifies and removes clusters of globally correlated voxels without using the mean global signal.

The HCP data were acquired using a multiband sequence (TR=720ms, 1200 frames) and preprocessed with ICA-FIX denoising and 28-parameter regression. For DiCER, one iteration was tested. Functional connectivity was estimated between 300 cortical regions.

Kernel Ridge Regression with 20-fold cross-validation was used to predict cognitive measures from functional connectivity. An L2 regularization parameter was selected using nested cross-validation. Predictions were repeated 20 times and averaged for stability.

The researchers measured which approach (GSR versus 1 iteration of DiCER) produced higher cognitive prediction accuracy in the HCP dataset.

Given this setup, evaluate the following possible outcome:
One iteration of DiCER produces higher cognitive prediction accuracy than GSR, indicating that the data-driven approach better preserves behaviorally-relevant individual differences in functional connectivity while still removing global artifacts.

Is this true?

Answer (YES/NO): NO